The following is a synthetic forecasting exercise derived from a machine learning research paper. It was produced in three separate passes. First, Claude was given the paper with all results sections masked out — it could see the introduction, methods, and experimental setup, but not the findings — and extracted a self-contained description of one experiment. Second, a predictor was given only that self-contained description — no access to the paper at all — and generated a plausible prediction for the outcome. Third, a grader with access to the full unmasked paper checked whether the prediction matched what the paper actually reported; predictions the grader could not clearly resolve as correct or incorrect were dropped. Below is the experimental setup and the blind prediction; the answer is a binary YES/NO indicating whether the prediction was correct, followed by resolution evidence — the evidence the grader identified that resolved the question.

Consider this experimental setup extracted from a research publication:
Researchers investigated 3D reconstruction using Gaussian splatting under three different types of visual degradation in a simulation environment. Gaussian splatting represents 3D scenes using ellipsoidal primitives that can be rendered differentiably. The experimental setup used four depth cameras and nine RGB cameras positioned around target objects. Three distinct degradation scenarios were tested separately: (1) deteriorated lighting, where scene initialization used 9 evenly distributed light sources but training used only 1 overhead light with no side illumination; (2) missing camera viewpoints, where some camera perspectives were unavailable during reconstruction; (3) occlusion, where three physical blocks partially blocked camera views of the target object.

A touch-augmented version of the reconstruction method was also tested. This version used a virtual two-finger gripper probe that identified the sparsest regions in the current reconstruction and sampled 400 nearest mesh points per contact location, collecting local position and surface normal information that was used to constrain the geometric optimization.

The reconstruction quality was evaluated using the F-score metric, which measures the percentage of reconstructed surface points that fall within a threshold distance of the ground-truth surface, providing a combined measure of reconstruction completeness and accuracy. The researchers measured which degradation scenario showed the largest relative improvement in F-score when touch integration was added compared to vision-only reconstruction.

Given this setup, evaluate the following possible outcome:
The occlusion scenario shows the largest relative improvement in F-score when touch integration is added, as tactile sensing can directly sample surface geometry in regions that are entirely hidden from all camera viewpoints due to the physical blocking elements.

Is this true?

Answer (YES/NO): YES